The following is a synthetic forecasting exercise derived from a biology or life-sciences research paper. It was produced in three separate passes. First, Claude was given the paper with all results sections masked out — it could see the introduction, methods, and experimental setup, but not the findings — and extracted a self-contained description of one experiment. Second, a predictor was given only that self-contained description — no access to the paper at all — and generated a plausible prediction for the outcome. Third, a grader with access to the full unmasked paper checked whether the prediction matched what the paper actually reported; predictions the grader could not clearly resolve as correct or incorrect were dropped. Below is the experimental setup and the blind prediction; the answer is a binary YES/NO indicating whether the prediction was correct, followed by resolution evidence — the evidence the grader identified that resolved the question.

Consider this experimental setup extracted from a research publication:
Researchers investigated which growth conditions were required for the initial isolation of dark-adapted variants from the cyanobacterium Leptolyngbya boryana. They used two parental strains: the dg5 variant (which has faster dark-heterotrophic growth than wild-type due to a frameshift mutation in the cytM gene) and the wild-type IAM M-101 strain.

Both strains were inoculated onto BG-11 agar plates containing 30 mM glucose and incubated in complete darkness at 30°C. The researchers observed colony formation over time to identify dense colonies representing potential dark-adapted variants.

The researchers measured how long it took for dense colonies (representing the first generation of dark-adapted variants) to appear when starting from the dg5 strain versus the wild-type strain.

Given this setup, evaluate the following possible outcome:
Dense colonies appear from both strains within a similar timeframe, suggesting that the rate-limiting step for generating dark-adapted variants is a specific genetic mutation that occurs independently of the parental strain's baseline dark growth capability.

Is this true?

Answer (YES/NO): NO